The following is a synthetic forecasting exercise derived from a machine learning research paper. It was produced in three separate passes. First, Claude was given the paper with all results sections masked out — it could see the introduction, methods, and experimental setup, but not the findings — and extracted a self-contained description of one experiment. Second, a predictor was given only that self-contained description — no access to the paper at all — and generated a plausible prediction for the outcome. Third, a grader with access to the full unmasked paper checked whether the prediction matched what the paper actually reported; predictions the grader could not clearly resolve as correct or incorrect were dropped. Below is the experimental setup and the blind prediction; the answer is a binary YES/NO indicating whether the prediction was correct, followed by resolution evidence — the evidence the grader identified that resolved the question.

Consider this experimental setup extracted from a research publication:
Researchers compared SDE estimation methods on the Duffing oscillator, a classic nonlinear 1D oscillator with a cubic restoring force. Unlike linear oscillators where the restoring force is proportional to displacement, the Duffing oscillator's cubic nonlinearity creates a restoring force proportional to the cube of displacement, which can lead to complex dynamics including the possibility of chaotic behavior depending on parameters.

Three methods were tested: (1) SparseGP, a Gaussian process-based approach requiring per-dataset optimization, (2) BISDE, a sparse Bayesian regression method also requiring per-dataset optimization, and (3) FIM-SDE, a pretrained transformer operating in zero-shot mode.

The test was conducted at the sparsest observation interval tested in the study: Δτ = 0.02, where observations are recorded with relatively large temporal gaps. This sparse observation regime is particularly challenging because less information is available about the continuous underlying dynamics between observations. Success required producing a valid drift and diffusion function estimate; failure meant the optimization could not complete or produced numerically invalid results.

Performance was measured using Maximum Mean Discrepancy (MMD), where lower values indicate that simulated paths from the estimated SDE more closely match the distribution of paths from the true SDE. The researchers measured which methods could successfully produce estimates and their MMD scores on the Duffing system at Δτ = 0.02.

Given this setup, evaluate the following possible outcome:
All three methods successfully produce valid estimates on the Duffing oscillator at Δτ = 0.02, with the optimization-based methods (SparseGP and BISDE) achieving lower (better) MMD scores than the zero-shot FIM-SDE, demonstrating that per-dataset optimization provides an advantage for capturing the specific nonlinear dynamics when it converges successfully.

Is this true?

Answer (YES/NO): NO